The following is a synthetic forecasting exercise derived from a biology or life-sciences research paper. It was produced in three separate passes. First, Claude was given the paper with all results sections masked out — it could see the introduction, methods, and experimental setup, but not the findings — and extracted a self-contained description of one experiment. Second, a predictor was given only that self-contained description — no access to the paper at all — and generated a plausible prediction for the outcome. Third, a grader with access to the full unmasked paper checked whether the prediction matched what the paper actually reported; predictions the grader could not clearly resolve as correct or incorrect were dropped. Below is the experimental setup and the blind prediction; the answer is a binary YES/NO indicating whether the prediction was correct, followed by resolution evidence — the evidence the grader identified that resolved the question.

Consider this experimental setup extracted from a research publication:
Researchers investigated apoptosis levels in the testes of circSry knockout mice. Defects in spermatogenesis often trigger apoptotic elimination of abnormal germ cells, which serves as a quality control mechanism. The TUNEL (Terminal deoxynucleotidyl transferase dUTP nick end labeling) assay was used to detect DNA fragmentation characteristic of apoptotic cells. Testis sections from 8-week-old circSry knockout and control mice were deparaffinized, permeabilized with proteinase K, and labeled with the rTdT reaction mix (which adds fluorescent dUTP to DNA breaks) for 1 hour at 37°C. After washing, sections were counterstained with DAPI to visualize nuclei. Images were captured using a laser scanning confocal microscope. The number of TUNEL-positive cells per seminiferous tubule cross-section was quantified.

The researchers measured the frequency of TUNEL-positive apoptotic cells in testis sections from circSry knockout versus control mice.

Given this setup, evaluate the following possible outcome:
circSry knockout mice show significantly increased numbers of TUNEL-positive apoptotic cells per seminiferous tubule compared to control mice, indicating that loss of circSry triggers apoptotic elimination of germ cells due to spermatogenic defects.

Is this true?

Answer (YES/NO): YES